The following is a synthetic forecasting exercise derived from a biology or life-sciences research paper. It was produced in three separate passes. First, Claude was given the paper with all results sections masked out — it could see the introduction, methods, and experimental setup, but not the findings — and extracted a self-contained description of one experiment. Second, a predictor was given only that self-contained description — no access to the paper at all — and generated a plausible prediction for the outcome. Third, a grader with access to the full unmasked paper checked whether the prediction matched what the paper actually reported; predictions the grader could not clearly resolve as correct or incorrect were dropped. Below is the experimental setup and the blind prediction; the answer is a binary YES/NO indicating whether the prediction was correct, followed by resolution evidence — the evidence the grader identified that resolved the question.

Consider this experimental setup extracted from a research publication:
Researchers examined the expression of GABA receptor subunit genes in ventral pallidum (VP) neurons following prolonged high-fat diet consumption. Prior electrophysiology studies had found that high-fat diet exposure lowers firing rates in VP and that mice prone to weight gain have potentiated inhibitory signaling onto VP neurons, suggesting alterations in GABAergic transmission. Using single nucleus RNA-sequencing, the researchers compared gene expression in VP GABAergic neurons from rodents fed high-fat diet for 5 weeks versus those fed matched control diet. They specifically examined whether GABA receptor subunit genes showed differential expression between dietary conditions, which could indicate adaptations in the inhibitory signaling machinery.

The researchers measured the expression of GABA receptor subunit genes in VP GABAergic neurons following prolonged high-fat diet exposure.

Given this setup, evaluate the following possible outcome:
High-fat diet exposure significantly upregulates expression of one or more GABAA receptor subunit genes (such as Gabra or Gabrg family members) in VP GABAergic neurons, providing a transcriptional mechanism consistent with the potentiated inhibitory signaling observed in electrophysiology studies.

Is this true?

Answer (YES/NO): NO